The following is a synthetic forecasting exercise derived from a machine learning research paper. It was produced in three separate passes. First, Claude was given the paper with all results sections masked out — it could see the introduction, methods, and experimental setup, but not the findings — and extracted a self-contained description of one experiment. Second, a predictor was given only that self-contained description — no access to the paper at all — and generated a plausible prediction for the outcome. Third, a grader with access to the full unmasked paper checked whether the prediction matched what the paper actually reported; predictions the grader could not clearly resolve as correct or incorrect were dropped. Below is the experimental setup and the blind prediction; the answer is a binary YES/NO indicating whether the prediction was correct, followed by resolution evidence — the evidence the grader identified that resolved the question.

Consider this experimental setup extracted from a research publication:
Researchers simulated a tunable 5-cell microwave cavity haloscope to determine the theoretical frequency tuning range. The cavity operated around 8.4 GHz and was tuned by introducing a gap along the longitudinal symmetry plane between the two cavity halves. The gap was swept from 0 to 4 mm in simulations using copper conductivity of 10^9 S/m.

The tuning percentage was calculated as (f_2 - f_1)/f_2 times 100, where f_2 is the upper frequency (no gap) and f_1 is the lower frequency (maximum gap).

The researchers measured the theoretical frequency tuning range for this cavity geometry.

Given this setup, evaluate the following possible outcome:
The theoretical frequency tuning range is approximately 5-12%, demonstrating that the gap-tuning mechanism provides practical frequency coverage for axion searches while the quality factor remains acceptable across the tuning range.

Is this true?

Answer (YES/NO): NO